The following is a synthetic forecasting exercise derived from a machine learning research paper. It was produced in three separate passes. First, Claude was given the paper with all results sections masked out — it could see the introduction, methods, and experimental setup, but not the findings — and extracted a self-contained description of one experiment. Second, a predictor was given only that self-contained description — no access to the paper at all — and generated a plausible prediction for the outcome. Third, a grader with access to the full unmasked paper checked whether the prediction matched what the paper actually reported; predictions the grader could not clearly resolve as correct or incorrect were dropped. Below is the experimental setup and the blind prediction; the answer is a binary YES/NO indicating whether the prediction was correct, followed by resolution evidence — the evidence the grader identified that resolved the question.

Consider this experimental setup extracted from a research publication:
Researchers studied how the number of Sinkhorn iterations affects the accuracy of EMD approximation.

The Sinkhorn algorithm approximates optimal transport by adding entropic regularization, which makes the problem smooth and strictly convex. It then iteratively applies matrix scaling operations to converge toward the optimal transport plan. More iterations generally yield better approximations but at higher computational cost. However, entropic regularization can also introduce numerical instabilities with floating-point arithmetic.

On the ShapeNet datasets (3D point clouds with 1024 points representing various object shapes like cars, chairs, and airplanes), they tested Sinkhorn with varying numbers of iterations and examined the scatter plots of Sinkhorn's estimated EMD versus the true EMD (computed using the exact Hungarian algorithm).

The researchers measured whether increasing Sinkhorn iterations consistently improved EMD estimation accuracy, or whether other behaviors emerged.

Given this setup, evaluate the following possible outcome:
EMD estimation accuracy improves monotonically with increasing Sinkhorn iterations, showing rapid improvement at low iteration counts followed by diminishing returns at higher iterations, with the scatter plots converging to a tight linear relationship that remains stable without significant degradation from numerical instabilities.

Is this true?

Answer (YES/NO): NO